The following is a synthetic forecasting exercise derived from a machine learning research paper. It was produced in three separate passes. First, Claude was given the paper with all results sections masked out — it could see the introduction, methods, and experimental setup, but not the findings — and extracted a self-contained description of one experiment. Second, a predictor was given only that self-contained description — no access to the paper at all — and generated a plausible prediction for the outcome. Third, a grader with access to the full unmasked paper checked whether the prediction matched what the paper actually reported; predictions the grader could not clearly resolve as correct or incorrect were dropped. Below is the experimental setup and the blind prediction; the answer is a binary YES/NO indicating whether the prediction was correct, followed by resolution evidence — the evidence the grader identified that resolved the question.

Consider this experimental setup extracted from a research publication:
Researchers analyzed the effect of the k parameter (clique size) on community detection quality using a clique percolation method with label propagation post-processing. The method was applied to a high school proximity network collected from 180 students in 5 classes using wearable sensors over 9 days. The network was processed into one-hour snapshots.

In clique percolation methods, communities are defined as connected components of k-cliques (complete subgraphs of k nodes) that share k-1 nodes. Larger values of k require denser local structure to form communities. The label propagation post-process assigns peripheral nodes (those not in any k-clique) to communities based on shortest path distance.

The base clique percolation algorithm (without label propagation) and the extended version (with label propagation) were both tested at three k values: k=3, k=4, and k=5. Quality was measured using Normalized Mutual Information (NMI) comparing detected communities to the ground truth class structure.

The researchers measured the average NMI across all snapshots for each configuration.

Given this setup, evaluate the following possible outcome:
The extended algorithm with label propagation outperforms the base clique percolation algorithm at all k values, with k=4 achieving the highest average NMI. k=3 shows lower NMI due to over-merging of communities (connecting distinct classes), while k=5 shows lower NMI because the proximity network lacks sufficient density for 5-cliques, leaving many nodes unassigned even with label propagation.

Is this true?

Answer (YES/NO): NO